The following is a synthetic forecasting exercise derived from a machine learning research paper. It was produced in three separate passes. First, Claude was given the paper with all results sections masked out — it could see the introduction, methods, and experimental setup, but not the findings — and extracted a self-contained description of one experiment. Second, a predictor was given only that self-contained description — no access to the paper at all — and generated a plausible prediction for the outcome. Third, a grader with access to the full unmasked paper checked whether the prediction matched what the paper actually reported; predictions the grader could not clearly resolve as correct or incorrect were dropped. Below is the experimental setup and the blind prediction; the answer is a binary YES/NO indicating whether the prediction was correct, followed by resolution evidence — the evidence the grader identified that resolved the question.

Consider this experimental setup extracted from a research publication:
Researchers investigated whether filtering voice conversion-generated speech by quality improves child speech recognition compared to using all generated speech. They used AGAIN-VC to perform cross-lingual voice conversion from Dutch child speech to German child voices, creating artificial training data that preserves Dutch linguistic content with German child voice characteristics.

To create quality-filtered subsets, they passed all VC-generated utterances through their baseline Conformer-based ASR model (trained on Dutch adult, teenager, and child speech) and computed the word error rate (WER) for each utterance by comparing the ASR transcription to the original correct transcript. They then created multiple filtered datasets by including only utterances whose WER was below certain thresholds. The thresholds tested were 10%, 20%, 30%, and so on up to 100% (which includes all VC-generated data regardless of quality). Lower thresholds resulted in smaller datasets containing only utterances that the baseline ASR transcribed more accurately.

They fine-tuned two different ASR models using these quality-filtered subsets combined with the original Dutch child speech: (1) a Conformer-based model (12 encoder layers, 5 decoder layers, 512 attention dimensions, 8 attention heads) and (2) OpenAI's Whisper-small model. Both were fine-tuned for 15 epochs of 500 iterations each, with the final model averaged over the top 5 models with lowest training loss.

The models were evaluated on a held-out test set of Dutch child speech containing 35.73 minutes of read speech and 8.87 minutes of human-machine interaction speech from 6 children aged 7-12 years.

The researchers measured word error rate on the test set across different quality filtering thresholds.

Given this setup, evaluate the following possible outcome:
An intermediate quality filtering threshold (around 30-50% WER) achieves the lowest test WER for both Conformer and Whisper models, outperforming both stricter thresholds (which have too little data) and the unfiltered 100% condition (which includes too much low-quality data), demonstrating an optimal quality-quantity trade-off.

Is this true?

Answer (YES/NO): NO